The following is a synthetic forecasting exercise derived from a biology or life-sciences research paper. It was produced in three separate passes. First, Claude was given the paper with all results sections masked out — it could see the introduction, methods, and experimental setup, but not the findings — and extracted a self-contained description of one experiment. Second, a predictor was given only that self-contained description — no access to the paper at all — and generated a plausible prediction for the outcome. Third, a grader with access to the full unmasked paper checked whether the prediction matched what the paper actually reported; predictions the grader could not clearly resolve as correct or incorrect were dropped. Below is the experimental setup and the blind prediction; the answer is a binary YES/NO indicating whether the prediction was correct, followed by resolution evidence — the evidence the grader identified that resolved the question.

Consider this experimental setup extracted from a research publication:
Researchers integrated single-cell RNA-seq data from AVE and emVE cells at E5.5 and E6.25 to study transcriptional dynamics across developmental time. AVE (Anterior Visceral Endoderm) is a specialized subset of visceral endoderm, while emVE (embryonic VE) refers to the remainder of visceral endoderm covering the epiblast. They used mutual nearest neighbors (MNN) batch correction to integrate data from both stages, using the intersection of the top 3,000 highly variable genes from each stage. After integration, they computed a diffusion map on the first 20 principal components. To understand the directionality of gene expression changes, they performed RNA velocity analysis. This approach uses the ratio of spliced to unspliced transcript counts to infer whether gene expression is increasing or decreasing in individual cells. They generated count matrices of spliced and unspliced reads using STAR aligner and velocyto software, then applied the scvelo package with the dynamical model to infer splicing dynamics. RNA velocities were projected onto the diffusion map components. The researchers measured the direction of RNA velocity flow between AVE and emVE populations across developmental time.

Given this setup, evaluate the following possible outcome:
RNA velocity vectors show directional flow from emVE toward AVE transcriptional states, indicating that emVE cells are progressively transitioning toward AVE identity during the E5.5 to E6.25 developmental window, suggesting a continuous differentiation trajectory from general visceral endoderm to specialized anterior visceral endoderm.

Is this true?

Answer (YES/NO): NO